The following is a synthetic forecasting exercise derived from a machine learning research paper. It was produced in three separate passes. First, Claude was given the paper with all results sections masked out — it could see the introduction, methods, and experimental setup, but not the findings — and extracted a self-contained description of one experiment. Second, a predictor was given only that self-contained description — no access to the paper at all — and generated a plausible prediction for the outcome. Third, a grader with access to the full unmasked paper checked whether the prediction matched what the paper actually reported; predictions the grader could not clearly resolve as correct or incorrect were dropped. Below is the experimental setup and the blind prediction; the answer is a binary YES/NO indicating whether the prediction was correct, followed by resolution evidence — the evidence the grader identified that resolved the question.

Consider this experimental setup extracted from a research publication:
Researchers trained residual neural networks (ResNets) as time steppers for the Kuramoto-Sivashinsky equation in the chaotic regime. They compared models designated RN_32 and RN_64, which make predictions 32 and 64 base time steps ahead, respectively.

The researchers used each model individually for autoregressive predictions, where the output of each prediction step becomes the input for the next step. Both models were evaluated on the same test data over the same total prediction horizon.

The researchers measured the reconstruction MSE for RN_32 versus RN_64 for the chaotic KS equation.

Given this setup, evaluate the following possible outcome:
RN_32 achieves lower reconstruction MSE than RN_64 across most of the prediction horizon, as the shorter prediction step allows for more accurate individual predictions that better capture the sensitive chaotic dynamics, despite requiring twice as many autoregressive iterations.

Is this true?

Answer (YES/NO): NO